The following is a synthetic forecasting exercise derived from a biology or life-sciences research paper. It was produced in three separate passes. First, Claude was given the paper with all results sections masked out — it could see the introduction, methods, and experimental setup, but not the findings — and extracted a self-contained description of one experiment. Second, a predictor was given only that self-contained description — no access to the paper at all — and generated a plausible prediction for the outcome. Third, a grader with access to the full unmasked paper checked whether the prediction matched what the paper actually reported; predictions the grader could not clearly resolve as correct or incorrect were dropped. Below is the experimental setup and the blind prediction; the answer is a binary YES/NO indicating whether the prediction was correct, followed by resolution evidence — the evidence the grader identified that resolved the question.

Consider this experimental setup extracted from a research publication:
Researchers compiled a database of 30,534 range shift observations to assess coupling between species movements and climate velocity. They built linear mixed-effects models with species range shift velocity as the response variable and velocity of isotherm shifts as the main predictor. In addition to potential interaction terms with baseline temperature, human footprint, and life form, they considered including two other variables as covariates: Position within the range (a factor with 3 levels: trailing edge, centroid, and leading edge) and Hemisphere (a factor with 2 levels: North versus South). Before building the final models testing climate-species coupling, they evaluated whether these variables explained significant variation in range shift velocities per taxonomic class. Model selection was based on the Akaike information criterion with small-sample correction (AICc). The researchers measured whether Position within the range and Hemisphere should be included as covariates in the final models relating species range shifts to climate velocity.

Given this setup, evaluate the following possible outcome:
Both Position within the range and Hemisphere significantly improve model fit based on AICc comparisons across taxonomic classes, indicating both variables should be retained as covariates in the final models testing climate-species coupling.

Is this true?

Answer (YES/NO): NO